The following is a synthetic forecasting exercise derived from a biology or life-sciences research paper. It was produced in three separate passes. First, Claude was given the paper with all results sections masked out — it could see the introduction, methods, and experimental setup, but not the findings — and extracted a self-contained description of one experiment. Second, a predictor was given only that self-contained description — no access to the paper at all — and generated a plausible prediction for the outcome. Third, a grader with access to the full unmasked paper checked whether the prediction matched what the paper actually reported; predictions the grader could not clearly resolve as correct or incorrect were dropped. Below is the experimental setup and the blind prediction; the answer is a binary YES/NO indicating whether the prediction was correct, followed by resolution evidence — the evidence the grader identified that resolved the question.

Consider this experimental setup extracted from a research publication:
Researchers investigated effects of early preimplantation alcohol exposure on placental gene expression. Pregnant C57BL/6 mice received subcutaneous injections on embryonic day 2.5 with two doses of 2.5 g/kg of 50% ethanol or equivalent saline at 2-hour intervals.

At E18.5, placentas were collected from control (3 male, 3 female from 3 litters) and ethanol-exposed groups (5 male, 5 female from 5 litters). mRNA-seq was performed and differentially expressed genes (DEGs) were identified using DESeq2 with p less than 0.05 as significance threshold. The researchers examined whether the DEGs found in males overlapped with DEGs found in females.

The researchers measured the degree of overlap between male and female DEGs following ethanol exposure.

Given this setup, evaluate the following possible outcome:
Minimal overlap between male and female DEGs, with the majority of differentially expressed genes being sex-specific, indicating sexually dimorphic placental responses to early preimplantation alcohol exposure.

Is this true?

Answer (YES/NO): YES